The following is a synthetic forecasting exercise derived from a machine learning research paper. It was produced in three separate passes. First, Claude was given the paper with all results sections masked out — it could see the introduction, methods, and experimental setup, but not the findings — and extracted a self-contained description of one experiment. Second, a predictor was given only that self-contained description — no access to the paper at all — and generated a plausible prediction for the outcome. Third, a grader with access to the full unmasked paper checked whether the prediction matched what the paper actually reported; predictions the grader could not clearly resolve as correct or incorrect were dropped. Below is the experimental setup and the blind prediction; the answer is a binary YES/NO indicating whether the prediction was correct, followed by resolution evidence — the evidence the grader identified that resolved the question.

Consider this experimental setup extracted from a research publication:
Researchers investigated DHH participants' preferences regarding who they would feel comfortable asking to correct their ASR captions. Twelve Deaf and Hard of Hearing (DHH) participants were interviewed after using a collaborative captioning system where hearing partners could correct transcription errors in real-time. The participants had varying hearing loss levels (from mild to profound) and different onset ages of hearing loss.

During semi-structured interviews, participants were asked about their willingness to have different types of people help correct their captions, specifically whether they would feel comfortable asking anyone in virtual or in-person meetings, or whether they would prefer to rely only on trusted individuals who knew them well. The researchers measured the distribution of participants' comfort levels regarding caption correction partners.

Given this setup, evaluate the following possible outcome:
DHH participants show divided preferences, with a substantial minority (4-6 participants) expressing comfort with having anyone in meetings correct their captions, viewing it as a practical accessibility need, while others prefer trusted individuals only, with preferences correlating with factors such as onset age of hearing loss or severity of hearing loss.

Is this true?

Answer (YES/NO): NO